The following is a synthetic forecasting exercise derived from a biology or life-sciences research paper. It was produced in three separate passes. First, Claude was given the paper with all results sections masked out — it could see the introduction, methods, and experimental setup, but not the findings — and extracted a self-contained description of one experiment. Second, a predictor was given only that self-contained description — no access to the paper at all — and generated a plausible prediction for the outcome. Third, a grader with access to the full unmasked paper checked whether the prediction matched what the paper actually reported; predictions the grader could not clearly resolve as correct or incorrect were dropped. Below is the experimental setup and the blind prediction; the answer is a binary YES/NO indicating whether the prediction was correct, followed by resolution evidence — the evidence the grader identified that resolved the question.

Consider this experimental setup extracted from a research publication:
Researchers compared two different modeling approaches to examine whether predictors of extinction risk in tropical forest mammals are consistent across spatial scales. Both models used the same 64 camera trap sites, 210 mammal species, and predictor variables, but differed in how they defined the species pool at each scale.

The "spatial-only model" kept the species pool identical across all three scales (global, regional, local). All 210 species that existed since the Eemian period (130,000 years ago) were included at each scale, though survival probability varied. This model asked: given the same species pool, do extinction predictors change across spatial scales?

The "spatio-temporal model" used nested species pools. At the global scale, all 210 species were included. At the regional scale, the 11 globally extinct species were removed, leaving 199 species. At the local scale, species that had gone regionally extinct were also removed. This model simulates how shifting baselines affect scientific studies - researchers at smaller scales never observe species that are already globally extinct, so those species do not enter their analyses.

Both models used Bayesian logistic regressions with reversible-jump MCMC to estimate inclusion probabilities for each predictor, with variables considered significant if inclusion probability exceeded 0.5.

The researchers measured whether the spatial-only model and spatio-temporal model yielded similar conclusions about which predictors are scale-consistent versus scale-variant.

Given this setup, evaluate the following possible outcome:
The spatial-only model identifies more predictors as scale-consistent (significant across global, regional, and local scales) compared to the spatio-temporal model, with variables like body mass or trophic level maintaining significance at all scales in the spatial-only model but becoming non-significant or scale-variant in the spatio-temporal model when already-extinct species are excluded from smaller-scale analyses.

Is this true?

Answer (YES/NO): YES